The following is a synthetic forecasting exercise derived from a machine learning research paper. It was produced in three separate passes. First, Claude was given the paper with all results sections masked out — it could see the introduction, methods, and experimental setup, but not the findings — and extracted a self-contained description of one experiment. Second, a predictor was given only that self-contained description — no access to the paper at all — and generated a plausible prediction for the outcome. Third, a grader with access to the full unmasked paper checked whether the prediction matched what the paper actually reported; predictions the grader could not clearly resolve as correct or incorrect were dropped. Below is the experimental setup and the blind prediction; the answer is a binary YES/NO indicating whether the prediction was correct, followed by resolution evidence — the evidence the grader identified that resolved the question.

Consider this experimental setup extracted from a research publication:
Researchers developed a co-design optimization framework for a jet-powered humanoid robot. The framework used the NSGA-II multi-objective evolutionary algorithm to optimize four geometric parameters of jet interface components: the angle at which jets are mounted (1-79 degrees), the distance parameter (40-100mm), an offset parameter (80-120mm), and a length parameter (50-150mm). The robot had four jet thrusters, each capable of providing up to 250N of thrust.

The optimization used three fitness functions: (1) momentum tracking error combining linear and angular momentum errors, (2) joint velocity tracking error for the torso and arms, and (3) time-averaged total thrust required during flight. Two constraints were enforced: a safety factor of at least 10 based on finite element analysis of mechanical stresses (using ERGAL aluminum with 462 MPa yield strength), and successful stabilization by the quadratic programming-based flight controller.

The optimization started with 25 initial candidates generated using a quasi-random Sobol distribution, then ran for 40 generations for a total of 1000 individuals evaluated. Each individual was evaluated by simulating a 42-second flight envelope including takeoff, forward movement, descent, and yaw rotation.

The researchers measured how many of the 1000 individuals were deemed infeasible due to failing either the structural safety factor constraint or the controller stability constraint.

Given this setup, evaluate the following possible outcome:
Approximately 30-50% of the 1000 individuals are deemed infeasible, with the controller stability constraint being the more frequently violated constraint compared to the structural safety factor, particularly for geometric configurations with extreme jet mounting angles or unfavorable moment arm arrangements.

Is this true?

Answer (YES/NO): NO